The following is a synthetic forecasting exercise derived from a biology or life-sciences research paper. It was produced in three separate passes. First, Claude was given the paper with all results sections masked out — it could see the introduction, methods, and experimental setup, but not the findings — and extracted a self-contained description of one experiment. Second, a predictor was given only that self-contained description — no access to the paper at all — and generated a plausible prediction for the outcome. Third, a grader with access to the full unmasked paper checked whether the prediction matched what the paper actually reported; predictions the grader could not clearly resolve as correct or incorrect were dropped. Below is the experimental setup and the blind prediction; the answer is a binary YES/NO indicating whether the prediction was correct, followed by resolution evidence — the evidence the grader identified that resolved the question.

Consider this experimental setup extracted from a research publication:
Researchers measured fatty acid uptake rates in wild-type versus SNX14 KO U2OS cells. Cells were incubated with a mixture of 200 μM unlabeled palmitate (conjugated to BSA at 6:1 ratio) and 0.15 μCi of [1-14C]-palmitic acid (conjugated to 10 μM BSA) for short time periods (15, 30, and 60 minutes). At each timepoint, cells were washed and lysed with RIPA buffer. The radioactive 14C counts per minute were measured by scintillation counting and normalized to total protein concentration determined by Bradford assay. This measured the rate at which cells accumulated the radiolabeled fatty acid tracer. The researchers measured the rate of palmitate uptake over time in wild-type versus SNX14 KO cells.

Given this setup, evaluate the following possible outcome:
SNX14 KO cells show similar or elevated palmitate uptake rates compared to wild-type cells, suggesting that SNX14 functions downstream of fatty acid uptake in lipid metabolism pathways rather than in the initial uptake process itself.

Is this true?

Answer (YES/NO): YES